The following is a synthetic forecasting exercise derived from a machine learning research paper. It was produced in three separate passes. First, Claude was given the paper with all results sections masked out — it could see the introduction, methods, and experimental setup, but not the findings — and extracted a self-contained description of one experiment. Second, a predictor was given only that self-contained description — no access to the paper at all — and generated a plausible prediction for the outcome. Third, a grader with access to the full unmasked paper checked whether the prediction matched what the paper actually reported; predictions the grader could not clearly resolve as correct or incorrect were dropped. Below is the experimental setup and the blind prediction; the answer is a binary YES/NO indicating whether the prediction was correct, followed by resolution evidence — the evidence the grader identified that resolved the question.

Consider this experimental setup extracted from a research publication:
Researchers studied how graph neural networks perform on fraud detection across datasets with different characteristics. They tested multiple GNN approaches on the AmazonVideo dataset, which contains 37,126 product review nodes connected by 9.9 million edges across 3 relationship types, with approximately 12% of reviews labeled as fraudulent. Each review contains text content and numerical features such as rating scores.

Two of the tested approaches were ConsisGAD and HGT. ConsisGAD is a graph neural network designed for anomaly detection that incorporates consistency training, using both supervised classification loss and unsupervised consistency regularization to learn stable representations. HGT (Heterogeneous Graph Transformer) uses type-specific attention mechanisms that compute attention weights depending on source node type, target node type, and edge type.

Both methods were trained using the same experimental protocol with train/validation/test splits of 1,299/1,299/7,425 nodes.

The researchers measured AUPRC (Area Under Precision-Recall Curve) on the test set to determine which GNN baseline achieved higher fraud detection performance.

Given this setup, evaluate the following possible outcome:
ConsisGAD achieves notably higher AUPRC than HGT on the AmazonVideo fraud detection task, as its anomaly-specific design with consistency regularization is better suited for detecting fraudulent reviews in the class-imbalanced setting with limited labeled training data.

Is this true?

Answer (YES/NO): NO